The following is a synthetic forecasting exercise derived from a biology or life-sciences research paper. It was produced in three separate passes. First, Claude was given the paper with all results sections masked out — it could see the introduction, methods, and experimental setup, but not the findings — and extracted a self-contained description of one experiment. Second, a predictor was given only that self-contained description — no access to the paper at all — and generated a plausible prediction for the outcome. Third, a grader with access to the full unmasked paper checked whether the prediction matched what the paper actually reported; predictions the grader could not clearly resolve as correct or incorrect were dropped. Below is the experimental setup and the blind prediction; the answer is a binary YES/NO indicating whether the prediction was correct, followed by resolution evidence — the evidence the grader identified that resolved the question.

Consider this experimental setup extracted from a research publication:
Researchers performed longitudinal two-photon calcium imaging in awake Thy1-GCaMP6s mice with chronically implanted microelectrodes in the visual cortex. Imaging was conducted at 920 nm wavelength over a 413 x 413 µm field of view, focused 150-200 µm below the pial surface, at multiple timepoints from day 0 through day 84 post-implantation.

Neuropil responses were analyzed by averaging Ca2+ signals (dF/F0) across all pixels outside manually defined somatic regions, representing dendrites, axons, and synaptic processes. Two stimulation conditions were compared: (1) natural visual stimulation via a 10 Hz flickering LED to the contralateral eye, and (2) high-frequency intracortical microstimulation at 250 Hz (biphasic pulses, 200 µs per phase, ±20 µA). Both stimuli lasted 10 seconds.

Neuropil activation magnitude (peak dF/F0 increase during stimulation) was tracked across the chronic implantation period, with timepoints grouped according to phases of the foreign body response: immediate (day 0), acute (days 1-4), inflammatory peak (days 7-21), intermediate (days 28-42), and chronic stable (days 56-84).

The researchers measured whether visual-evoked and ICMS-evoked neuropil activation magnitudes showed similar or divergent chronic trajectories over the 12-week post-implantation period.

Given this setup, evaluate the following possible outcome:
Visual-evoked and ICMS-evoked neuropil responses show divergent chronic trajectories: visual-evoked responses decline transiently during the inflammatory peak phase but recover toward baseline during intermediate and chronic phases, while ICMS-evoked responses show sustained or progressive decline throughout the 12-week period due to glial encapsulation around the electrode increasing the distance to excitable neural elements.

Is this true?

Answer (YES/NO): NO